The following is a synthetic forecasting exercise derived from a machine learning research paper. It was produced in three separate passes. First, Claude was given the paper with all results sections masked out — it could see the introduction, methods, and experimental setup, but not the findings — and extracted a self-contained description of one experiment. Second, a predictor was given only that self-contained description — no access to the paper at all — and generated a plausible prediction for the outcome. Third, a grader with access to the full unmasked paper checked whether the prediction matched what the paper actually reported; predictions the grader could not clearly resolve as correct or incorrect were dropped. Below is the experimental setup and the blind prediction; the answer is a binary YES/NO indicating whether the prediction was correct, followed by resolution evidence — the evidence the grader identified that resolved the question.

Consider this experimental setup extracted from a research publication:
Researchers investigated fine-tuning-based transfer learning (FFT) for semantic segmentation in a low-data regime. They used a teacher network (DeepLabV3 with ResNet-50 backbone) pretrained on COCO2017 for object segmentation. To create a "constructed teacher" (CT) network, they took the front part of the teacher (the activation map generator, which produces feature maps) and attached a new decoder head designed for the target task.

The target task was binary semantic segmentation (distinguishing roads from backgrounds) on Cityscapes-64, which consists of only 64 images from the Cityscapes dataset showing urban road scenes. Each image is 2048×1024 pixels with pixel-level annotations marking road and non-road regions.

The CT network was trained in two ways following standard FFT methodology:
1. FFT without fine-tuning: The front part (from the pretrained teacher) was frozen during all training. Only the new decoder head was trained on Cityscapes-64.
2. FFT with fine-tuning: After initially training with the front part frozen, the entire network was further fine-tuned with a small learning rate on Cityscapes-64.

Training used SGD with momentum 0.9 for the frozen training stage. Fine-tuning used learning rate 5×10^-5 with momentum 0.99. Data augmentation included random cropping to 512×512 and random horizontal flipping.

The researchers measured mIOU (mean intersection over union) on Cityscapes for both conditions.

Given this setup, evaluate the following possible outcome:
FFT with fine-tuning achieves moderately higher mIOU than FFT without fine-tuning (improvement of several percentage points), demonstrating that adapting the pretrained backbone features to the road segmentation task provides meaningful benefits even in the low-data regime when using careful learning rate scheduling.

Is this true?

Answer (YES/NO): NO